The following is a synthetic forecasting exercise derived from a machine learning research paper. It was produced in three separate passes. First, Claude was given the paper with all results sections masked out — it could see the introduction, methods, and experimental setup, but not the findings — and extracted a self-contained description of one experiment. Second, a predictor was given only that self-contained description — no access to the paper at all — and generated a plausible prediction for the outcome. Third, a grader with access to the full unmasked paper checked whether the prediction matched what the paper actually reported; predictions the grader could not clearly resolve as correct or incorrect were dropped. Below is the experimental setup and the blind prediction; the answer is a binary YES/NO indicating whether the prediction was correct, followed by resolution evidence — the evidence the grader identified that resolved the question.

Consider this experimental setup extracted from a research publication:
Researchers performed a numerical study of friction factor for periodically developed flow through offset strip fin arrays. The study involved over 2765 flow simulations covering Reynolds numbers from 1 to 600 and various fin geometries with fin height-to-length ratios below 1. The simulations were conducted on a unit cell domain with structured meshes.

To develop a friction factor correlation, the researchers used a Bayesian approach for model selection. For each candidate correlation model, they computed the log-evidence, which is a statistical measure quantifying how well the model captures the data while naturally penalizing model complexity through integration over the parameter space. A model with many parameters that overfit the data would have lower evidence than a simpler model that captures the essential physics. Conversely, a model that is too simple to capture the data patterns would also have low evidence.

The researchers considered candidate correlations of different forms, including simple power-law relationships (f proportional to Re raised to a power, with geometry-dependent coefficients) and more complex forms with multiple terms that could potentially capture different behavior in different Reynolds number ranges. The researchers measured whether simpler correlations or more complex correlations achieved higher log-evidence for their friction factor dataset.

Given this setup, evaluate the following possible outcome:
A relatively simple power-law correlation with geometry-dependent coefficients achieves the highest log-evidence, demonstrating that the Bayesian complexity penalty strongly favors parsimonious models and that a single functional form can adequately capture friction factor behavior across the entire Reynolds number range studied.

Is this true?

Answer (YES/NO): NO